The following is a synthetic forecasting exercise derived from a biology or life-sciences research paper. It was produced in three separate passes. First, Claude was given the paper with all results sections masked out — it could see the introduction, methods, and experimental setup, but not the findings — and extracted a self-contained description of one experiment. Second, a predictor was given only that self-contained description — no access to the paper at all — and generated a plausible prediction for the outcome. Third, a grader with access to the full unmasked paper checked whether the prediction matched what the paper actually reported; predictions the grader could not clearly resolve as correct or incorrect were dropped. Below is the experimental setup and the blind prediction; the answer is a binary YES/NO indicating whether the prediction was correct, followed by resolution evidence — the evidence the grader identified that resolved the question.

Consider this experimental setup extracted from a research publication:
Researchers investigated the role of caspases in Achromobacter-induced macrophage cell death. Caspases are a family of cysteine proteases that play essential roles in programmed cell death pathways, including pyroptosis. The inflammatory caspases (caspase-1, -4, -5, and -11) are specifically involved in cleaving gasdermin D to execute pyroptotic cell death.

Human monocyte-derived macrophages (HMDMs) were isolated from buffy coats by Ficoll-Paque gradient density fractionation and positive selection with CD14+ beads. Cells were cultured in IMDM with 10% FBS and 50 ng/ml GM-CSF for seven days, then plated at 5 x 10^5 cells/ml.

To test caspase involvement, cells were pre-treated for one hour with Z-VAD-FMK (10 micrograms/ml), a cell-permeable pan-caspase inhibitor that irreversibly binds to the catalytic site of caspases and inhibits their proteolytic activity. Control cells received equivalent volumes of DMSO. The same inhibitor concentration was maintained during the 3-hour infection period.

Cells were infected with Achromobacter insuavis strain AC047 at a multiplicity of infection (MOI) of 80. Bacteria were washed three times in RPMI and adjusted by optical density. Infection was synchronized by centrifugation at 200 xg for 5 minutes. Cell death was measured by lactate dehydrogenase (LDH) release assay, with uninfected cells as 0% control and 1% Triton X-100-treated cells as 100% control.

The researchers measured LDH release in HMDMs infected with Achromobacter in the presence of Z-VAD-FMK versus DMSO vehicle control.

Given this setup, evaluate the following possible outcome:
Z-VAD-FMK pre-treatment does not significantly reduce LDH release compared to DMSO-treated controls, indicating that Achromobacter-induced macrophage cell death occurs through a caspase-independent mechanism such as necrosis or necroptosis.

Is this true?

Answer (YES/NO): NO